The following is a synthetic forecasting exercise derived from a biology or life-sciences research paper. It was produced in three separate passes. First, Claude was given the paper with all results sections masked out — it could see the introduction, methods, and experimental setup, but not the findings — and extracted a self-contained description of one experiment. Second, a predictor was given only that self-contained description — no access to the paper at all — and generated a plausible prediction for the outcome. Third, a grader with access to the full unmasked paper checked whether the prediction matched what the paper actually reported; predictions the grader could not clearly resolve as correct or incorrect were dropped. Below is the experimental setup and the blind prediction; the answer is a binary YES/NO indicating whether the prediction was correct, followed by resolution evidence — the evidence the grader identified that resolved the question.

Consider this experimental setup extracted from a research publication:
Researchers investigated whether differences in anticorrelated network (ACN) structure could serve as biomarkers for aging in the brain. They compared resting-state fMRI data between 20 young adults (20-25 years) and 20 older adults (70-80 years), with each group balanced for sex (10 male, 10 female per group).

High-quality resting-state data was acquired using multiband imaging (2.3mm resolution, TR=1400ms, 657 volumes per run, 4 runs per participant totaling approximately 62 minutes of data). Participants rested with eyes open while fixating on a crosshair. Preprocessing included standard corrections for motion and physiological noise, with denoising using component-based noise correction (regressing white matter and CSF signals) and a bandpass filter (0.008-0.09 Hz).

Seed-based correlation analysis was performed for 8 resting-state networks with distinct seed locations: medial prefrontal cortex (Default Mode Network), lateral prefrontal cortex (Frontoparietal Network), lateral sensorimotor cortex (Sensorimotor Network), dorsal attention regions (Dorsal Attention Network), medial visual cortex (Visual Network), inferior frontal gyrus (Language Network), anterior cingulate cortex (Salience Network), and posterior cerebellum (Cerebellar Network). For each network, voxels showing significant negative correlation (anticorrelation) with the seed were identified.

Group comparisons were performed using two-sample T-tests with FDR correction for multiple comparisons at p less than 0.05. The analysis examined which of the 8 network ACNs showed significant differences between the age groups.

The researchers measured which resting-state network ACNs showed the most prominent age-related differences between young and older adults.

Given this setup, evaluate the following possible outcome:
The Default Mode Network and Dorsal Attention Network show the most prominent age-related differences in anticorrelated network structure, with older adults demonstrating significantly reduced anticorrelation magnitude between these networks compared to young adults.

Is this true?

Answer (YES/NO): NO